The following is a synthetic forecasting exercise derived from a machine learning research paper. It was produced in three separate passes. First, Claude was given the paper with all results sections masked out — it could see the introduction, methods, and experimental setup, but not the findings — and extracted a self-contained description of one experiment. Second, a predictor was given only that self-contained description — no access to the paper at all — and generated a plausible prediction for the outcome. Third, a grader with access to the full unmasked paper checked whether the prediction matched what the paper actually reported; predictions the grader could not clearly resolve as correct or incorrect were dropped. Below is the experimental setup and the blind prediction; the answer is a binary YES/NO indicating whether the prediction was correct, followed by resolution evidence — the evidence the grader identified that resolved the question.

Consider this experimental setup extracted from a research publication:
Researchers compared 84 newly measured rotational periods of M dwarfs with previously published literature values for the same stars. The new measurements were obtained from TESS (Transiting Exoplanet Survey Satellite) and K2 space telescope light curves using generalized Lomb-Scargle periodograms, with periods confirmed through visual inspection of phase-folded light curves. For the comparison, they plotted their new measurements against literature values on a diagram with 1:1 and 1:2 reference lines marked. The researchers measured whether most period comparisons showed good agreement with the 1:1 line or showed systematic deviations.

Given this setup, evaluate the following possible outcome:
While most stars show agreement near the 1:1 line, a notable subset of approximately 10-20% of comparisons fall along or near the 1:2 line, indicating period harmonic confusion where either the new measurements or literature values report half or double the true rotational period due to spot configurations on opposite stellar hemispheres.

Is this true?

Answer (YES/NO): NO